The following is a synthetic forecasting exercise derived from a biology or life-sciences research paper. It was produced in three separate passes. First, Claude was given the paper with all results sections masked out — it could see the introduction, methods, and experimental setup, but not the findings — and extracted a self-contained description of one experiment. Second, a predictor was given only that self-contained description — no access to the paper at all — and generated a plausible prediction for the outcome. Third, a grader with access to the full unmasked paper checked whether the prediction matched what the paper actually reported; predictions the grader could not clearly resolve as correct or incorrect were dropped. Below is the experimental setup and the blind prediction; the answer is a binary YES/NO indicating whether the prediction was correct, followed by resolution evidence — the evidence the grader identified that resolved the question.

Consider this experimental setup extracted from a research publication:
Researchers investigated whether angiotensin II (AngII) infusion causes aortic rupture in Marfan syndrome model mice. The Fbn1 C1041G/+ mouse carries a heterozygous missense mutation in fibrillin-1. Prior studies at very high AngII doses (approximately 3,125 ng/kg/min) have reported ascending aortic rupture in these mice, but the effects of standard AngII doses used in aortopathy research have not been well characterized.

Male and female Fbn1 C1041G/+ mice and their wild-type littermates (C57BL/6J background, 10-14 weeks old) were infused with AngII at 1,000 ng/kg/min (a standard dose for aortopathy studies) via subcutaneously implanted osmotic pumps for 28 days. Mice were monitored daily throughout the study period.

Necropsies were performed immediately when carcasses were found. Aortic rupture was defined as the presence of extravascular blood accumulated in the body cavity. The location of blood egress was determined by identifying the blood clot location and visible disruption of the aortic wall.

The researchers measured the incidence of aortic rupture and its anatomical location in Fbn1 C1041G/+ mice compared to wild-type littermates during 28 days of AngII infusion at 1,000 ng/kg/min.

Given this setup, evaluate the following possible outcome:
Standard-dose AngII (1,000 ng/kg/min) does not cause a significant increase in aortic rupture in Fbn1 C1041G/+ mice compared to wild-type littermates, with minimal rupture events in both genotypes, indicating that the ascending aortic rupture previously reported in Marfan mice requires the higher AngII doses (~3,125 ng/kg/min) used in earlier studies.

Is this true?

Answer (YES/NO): NO